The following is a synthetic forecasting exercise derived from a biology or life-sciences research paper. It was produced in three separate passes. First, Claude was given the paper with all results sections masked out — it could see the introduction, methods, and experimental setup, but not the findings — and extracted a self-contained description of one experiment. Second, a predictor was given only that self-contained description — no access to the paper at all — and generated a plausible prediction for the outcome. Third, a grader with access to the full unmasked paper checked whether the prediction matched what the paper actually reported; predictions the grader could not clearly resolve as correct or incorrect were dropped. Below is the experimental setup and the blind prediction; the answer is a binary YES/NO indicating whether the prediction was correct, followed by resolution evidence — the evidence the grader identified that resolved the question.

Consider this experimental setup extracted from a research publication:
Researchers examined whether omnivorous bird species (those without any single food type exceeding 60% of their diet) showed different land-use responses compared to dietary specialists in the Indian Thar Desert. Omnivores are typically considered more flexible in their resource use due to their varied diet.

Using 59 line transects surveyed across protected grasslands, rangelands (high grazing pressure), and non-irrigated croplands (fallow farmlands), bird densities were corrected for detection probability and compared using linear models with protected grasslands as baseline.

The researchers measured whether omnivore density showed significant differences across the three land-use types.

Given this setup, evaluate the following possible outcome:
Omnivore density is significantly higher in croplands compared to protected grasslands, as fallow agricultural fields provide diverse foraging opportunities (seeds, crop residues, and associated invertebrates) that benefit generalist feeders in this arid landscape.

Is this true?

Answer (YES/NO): NO